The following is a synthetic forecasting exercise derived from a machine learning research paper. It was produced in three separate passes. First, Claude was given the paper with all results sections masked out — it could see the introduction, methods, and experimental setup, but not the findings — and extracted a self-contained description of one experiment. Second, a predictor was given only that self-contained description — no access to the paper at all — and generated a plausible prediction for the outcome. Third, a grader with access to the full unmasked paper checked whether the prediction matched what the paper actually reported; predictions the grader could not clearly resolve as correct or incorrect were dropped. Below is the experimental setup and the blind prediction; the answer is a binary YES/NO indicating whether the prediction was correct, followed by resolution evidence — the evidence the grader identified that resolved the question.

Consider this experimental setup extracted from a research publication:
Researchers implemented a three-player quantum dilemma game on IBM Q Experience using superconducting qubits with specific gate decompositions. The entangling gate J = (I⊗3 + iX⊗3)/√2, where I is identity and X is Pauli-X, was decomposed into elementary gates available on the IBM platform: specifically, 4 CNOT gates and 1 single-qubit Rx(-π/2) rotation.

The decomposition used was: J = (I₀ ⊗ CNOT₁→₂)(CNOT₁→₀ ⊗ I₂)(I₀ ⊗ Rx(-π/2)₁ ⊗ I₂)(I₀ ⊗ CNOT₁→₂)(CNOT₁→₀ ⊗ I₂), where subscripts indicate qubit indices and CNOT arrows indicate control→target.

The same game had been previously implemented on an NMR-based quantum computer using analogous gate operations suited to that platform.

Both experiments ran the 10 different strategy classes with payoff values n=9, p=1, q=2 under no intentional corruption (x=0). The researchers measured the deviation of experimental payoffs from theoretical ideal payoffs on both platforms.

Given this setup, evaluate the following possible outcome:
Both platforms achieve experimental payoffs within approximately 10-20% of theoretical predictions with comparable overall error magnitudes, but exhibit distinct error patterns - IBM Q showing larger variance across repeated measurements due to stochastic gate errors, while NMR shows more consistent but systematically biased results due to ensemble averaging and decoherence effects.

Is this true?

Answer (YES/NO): NO